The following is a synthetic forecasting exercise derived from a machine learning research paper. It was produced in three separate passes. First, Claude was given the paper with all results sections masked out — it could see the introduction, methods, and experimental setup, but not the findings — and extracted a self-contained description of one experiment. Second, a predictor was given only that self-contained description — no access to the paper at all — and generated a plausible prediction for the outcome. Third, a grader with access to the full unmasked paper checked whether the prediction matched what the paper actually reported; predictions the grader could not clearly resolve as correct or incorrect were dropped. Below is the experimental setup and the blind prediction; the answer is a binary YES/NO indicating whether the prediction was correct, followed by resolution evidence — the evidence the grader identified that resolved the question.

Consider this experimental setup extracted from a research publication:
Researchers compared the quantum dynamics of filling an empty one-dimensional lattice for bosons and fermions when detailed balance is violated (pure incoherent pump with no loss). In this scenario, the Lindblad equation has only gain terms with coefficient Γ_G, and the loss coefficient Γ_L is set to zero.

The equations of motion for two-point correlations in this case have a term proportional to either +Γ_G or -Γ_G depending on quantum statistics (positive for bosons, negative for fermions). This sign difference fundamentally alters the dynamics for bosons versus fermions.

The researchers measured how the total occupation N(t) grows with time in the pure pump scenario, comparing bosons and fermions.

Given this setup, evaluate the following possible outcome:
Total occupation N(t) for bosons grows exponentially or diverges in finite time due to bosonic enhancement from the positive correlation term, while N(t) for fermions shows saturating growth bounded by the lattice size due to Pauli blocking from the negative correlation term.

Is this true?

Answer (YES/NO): NO